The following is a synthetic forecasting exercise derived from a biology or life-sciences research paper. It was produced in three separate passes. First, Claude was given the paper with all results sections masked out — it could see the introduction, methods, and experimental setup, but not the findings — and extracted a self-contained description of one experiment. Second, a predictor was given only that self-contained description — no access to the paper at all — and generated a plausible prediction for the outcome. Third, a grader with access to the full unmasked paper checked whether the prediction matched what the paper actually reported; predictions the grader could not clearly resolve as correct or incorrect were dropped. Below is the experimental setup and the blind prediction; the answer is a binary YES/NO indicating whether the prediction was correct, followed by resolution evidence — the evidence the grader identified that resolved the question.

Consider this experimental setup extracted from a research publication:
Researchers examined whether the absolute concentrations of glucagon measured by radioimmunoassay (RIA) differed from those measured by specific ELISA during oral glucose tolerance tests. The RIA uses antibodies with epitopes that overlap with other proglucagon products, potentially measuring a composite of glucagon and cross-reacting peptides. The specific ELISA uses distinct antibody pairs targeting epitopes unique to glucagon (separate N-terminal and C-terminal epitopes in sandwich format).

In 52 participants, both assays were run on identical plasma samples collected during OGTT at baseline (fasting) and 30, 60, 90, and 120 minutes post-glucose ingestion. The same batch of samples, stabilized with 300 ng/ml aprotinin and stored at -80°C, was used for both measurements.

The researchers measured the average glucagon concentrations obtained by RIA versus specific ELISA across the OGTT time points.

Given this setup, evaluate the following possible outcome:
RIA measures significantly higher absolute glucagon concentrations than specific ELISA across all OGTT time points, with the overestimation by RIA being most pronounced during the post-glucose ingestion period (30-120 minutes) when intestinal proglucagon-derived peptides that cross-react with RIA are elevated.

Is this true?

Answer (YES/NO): NO